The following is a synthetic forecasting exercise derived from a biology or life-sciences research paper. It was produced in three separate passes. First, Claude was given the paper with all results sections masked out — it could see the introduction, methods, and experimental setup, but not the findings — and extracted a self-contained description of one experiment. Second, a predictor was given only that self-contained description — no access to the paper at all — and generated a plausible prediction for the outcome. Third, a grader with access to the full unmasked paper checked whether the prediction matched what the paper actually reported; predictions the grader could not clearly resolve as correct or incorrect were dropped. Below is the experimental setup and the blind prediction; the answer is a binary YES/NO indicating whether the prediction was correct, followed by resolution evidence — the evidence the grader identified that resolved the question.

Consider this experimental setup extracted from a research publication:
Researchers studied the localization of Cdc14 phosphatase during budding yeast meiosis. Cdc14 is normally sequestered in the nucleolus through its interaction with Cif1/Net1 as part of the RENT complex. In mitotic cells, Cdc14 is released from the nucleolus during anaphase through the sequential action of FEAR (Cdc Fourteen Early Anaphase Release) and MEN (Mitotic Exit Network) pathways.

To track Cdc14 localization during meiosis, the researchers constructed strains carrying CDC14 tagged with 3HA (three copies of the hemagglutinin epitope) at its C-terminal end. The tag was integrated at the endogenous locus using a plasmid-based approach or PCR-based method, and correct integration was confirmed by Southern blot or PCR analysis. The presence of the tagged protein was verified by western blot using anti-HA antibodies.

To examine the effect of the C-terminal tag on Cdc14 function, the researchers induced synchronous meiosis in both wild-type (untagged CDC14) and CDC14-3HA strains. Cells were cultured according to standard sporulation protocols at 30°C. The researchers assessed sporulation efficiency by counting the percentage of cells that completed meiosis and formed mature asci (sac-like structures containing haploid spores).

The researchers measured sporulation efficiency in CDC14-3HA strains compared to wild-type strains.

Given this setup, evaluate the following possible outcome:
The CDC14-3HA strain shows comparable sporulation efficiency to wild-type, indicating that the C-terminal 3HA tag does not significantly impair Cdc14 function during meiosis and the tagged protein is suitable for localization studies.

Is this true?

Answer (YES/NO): NO